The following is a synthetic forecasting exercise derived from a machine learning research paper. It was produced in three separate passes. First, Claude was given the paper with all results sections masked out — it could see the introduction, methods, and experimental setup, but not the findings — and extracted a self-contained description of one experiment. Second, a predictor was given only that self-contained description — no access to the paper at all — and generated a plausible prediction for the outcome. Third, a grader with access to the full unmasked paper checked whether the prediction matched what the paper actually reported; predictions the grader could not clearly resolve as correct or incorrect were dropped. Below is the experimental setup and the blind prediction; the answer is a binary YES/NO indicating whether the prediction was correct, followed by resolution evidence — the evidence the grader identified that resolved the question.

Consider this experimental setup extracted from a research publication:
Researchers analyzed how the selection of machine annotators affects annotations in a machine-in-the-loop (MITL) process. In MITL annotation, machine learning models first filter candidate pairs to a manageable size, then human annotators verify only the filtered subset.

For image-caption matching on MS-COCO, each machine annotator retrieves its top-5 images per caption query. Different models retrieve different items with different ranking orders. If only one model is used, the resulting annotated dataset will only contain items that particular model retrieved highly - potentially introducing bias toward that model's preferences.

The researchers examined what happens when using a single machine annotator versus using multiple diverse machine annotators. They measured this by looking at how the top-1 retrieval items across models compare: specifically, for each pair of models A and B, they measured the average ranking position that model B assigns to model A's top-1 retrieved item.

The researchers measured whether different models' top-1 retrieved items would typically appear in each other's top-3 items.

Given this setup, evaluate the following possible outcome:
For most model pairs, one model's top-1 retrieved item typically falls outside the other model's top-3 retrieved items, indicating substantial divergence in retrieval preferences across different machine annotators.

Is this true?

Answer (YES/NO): YES